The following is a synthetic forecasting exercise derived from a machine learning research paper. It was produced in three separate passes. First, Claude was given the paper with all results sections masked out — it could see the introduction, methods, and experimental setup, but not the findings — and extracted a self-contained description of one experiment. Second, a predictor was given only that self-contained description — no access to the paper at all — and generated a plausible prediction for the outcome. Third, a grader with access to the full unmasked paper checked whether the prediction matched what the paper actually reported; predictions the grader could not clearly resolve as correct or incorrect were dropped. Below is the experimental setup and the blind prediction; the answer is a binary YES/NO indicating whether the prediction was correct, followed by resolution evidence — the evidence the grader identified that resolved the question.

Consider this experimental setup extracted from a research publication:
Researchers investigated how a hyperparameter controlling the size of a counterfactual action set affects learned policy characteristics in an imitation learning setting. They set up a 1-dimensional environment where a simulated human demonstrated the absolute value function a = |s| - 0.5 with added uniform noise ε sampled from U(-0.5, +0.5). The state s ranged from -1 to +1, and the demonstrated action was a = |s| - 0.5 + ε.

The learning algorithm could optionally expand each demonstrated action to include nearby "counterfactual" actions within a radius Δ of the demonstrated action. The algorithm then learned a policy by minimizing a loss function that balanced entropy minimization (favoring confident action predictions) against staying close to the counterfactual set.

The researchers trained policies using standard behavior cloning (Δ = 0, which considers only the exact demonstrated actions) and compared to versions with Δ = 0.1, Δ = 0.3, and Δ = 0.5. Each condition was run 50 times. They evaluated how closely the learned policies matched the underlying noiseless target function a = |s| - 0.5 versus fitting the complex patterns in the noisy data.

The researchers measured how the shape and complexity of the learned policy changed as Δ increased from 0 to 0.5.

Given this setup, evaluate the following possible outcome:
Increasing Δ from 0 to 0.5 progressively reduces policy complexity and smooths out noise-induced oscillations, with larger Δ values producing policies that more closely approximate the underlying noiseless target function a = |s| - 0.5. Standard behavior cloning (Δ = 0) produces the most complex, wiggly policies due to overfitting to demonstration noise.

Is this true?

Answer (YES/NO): NO